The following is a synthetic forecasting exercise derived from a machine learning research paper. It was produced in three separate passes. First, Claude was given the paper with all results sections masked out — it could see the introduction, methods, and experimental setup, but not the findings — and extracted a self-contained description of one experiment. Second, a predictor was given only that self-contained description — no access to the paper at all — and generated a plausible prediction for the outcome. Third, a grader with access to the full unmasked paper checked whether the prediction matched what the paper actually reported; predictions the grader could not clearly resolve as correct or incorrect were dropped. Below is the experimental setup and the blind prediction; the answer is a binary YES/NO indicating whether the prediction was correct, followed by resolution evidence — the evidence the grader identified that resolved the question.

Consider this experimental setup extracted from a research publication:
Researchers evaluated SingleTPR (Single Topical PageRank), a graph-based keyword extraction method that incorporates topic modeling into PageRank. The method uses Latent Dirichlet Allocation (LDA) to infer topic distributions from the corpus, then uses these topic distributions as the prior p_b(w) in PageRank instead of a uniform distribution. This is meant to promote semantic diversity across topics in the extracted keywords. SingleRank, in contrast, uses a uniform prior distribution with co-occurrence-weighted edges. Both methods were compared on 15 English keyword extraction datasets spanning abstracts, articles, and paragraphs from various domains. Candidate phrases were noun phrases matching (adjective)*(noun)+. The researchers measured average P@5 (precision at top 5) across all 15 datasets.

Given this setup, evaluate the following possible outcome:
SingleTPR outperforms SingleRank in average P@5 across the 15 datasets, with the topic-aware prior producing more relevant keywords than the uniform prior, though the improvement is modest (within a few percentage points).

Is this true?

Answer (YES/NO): NO